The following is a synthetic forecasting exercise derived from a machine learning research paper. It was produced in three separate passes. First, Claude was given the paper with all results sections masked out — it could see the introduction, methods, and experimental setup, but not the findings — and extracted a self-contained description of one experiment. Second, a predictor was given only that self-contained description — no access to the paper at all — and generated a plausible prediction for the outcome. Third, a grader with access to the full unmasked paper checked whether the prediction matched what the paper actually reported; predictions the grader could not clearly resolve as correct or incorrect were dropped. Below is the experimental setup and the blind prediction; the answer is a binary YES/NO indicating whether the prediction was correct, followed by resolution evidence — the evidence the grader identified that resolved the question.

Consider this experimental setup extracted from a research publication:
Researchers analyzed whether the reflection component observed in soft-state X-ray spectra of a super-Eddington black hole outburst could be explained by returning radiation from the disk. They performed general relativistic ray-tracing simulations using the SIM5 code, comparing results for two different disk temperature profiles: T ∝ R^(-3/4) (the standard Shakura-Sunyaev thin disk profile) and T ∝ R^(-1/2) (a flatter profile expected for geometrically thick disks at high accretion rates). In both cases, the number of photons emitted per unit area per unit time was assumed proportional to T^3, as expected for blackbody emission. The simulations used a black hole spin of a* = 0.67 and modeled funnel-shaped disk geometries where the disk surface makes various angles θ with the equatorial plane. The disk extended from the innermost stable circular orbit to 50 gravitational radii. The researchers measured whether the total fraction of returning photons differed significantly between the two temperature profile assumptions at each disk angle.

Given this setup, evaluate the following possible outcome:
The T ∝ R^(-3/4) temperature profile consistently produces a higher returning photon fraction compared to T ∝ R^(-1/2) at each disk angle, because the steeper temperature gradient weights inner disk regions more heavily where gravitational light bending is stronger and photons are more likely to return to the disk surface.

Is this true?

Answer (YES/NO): NO